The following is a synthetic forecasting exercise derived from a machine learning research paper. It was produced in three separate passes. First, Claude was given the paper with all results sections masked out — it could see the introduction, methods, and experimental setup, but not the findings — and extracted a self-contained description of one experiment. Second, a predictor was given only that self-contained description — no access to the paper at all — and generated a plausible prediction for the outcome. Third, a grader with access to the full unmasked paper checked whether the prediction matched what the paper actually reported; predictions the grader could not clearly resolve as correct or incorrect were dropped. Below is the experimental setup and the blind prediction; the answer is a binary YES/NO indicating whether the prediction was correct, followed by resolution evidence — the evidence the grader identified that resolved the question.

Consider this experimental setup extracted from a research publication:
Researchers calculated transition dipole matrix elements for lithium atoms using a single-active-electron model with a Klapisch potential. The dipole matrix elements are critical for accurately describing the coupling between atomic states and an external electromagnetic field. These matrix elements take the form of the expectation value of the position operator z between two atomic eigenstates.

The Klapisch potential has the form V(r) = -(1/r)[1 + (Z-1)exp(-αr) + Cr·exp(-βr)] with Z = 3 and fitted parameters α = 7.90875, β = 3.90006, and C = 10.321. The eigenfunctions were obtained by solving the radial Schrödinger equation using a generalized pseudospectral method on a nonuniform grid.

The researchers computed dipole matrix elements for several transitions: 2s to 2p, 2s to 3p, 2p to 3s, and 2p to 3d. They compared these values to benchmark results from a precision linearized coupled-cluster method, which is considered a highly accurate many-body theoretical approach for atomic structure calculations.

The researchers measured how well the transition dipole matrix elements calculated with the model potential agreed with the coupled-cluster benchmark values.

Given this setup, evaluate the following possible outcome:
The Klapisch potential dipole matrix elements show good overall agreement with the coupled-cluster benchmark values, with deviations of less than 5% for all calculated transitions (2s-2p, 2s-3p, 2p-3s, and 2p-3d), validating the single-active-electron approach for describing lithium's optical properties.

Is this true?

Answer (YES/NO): YES